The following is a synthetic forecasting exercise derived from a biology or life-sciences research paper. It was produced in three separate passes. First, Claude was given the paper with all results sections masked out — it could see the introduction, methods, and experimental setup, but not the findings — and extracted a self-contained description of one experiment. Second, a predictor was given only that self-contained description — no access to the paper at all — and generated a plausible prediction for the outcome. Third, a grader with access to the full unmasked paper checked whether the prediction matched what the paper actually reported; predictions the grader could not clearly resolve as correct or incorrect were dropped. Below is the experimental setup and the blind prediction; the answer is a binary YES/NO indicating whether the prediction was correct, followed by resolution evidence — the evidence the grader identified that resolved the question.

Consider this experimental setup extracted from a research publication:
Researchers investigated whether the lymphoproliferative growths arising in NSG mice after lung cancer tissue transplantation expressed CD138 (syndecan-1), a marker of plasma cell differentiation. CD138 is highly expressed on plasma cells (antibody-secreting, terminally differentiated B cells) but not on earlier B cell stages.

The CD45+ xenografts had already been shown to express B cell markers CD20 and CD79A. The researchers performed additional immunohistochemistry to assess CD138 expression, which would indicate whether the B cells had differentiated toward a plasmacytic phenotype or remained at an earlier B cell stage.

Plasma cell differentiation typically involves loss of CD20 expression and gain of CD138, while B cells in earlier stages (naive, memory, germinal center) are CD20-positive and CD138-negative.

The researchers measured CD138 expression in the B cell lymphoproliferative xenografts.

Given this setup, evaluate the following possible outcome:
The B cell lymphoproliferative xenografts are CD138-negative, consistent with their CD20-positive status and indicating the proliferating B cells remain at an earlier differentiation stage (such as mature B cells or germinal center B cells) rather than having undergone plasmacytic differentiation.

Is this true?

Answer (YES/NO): NO